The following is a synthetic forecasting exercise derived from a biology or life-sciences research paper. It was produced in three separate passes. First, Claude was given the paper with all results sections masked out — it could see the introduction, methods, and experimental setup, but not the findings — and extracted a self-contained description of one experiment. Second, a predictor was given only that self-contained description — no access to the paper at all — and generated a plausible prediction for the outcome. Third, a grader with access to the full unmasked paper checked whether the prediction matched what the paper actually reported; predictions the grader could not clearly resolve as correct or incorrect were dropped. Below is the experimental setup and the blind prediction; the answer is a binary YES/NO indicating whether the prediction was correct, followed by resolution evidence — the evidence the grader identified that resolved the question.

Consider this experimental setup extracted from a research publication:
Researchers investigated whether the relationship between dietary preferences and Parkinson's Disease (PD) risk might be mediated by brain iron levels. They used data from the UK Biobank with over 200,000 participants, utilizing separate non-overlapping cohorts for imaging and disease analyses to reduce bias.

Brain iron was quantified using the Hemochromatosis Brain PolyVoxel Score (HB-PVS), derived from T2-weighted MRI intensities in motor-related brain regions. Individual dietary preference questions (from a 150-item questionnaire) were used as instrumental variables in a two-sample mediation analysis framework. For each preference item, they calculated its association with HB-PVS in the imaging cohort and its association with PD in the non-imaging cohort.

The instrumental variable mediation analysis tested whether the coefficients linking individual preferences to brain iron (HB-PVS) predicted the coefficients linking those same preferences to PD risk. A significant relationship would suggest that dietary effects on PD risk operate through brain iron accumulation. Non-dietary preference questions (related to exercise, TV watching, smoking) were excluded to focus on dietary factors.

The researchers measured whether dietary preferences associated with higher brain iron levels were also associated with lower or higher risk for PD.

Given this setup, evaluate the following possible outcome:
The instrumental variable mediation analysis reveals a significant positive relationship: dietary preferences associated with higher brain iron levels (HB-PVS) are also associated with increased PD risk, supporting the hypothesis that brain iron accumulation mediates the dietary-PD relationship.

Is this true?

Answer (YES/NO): NO